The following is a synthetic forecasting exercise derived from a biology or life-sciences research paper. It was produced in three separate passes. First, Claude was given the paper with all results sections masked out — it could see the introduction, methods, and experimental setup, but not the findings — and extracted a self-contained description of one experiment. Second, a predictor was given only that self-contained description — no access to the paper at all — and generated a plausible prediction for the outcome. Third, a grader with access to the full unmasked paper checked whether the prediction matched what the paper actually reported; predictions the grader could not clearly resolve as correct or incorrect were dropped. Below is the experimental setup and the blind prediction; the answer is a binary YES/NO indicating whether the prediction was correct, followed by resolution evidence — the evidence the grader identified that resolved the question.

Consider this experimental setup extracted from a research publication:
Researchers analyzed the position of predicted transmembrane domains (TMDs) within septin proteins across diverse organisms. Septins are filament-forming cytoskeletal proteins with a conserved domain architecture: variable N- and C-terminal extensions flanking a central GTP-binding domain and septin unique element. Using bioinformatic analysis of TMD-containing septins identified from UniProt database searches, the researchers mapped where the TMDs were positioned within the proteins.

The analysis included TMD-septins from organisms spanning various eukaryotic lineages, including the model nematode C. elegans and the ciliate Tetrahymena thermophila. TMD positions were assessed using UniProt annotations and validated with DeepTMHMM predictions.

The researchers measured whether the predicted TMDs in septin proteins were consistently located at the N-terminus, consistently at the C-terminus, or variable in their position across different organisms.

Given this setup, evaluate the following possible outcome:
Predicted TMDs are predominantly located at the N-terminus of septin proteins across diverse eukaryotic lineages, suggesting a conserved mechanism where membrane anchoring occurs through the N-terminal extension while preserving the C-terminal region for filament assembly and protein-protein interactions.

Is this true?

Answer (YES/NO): NO